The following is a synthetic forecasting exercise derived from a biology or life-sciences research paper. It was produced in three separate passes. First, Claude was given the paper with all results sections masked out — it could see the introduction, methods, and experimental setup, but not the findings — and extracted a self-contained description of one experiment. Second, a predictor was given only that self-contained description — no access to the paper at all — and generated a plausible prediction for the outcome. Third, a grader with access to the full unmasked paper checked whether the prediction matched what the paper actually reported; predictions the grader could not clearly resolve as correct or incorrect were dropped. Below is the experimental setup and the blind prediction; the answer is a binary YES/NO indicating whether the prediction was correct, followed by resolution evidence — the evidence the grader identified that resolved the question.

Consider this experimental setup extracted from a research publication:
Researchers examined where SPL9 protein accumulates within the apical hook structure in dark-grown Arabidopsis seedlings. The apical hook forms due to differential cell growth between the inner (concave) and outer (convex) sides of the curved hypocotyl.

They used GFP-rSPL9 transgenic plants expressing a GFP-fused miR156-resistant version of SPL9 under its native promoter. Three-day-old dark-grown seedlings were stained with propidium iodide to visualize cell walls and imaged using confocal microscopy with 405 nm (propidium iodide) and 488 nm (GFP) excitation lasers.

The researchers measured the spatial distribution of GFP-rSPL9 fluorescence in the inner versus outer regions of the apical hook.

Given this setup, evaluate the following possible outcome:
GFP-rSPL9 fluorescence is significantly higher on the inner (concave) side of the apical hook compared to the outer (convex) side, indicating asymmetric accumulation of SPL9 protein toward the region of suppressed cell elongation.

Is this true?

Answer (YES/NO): YES